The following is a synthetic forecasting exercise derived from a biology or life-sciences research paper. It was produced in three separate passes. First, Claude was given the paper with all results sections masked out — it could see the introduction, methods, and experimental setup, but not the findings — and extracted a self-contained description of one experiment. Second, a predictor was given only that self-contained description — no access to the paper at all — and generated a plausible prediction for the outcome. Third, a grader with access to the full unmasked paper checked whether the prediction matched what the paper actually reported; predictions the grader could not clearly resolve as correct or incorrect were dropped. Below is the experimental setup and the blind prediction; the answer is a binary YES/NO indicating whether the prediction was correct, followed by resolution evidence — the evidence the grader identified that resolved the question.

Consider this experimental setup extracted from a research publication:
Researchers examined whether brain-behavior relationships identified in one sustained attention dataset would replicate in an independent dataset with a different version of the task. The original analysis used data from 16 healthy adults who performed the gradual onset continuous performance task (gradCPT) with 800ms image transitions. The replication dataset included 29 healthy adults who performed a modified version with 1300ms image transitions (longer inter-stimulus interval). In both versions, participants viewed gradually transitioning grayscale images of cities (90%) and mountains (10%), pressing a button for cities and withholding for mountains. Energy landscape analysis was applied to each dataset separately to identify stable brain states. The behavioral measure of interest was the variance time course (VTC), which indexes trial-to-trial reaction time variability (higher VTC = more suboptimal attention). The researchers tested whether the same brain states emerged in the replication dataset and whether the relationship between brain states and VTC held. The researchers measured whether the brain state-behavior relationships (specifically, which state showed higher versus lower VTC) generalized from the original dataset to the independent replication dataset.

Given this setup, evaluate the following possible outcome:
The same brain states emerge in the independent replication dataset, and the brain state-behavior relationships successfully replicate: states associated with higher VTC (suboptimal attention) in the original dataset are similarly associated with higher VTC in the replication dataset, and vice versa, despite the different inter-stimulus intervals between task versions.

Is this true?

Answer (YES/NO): YES